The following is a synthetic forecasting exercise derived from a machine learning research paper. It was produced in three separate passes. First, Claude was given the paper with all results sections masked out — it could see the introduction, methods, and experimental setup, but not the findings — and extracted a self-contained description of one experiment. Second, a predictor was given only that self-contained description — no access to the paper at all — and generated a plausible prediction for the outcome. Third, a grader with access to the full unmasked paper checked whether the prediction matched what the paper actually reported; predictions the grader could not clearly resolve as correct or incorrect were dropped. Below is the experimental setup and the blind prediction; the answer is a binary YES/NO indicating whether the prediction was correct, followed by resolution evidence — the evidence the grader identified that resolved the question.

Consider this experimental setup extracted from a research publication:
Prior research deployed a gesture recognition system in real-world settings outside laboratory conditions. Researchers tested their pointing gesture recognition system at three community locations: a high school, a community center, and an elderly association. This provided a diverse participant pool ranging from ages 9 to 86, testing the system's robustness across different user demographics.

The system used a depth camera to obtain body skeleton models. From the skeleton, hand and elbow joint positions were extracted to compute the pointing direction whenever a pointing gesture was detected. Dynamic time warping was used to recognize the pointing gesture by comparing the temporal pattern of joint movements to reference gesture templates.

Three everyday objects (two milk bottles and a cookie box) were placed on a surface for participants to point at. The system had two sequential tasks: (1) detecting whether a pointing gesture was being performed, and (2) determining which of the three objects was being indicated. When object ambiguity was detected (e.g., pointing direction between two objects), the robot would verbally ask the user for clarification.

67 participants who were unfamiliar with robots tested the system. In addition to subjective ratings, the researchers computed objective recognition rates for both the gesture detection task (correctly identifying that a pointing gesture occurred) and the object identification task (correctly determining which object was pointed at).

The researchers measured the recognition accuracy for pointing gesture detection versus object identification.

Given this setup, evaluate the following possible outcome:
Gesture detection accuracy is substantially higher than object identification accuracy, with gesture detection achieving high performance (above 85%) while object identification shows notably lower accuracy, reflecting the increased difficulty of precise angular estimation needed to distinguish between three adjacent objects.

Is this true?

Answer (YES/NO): YES